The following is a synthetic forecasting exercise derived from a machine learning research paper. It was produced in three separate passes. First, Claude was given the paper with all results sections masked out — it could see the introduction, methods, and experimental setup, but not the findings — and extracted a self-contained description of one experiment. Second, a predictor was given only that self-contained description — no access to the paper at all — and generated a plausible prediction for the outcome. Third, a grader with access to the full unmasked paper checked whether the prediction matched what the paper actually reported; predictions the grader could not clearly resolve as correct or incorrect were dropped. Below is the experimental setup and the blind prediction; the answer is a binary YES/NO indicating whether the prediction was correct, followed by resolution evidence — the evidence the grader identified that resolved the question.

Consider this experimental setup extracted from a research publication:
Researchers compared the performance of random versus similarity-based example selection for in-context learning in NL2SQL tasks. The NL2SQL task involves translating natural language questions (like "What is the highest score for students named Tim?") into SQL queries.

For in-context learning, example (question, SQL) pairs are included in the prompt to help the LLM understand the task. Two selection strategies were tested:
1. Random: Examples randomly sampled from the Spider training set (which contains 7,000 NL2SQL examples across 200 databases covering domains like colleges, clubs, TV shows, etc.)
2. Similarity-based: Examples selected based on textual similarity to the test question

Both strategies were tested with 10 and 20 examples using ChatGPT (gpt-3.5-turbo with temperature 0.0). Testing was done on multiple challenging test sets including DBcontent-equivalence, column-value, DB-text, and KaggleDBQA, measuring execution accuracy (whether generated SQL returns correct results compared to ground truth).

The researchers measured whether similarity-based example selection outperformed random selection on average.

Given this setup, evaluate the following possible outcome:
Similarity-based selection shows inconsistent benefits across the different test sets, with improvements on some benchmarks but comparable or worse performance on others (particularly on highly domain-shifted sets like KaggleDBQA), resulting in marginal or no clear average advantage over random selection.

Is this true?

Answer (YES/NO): NO